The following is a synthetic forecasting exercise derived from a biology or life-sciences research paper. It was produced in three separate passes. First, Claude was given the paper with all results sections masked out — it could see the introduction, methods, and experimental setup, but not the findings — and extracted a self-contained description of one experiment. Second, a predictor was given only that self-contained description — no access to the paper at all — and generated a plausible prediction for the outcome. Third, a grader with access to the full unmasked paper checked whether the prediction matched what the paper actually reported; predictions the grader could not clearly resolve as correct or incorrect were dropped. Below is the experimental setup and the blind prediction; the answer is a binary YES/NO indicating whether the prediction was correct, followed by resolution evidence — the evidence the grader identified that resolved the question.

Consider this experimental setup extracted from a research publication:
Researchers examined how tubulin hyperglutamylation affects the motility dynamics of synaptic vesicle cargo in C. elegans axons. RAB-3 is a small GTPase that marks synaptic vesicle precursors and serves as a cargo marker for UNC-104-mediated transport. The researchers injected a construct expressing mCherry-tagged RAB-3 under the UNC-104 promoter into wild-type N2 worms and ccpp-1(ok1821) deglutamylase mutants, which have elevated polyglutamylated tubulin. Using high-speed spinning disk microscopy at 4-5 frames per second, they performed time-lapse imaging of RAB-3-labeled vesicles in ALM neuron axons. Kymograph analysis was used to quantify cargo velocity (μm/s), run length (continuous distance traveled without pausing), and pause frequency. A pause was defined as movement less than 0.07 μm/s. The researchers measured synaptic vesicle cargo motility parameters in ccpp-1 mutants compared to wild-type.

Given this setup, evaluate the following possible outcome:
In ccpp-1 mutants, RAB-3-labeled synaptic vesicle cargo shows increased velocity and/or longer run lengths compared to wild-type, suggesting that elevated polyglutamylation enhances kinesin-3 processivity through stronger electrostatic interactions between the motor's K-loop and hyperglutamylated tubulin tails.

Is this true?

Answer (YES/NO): NO